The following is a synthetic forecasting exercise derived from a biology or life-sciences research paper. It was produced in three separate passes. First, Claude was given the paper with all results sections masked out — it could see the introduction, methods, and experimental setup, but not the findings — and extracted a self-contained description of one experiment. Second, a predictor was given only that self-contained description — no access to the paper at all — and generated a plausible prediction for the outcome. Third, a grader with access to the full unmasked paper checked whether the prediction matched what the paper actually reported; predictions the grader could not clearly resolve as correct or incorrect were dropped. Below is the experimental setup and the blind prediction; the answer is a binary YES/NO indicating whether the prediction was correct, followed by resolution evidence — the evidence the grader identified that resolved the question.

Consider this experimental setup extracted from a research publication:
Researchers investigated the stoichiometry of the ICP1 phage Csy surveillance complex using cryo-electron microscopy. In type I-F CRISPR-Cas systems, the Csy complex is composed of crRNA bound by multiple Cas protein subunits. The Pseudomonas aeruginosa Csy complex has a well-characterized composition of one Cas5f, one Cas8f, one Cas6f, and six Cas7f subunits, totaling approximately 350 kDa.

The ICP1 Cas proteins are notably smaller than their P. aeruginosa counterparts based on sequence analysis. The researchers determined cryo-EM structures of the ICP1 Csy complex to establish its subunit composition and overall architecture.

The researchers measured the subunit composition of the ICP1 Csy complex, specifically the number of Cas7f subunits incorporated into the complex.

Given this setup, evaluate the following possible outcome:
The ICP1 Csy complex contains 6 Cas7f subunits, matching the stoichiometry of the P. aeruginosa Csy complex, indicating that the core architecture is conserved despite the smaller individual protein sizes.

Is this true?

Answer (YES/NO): YES